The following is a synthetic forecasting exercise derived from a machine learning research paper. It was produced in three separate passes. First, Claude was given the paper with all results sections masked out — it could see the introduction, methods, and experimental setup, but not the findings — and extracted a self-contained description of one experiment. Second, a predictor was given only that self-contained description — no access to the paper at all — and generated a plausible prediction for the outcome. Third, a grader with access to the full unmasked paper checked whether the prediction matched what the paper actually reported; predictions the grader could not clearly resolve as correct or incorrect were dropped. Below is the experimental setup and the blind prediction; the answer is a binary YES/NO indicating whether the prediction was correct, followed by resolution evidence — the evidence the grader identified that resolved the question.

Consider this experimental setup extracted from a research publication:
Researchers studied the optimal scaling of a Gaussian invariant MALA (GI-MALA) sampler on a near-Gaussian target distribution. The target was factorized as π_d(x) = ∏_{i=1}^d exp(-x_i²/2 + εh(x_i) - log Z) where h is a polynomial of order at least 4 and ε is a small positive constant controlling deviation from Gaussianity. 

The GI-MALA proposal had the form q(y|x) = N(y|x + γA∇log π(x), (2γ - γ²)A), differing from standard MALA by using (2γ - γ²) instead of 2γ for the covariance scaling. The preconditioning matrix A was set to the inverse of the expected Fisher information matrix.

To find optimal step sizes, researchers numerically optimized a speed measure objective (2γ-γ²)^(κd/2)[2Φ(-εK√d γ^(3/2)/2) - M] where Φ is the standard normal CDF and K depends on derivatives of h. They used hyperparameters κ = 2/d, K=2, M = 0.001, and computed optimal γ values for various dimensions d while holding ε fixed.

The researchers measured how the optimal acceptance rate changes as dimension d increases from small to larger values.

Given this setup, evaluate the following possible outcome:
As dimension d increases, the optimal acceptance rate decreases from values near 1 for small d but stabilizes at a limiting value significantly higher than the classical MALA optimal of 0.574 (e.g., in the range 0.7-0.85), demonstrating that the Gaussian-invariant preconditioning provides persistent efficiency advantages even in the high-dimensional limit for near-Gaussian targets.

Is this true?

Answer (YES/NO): NO